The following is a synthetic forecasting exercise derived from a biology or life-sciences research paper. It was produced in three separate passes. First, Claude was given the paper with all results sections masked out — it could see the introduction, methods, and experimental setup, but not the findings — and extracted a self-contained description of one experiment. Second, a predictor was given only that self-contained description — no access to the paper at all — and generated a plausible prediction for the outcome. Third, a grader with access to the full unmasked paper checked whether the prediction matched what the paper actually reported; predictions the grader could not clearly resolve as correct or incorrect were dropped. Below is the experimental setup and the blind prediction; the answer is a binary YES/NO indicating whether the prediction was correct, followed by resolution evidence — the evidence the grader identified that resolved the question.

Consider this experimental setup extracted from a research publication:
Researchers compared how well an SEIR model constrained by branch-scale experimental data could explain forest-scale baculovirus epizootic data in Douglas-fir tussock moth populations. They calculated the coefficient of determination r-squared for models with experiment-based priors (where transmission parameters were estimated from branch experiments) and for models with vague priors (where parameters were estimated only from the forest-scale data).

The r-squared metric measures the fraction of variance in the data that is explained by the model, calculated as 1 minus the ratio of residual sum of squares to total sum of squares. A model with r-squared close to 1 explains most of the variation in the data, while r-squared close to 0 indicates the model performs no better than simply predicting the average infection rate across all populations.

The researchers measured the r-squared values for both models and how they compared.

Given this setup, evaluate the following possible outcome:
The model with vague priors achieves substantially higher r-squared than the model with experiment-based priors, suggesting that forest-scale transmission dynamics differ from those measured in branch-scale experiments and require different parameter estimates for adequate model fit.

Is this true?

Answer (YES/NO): NO